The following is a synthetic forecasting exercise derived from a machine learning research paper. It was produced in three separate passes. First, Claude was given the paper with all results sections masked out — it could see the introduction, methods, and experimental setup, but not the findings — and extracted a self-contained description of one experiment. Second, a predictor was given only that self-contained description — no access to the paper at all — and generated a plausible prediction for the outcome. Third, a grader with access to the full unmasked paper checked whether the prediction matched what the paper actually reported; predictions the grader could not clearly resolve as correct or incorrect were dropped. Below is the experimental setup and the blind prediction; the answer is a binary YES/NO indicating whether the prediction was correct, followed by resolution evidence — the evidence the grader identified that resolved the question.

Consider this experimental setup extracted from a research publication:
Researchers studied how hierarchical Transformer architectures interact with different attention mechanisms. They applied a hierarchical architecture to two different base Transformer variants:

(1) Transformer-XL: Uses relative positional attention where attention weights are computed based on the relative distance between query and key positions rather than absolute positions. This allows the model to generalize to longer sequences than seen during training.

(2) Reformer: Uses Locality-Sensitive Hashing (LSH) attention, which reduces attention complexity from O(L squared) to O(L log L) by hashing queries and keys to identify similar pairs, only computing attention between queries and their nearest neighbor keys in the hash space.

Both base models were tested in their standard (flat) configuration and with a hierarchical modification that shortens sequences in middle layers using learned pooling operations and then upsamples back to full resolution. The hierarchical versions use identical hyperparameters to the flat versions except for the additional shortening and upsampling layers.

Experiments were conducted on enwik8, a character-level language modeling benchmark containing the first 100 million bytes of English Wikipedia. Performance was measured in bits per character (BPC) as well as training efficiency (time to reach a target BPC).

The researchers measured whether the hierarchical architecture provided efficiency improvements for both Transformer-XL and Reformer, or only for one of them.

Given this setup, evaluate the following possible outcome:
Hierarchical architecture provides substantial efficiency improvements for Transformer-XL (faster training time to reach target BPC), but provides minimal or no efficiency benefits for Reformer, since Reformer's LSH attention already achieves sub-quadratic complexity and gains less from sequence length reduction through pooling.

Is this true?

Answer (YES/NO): NO